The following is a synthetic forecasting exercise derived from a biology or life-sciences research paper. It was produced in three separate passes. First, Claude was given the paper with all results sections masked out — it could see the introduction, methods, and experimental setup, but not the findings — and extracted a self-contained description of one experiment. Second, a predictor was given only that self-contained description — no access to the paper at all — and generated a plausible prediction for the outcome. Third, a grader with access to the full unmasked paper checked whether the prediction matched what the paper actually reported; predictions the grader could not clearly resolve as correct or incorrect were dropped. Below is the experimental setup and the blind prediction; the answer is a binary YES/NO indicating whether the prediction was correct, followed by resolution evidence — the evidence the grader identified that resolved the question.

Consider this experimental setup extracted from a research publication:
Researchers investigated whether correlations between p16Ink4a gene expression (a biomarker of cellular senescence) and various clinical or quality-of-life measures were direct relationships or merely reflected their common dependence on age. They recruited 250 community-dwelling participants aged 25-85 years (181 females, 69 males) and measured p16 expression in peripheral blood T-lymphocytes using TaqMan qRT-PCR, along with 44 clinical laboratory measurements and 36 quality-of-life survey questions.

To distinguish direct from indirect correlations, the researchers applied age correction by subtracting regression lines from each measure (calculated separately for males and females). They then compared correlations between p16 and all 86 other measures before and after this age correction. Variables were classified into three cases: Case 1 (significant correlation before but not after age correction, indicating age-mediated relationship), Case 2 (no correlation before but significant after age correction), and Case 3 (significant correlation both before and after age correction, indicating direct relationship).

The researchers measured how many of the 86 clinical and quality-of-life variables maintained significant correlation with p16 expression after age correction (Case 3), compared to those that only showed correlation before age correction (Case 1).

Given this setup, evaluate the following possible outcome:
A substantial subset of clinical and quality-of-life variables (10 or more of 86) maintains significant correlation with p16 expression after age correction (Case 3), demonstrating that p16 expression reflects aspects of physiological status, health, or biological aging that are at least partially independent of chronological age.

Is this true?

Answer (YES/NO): NO